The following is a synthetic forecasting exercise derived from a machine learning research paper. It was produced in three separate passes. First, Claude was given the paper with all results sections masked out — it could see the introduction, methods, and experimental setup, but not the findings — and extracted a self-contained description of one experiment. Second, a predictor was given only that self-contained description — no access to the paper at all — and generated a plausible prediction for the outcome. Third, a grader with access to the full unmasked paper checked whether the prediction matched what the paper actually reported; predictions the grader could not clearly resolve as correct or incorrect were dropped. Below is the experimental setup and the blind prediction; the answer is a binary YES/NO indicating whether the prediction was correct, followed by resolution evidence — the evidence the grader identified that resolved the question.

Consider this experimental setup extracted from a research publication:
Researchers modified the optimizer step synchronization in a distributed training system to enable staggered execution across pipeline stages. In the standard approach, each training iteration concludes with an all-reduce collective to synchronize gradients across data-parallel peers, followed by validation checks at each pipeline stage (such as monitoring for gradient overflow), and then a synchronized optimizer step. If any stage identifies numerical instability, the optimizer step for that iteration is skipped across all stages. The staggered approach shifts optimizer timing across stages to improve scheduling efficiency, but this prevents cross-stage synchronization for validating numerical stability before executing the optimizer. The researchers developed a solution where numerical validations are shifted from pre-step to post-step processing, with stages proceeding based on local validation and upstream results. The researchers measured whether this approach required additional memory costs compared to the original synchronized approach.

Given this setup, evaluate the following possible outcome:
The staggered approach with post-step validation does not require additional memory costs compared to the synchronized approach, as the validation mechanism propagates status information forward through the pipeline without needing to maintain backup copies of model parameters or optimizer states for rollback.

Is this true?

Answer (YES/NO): NO